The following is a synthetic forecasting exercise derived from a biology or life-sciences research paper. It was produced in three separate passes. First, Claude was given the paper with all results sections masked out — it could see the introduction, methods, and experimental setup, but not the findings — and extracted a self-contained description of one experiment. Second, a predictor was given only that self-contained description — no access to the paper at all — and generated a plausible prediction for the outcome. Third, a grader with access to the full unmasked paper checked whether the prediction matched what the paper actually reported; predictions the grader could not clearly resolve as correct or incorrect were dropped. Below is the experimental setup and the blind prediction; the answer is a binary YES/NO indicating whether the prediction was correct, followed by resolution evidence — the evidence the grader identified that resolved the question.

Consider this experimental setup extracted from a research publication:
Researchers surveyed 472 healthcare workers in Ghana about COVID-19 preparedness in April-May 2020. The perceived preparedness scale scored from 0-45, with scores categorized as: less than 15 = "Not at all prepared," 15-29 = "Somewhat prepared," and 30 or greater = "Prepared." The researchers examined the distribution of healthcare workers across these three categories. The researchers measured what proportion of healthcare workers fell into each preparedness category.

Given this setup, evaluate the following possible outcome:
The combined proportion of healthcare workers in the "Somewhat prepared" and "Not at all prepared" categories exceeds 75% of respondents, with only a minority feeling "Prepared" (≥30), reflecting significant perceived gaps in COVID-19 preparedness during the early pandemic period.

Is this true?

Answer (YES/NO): NO